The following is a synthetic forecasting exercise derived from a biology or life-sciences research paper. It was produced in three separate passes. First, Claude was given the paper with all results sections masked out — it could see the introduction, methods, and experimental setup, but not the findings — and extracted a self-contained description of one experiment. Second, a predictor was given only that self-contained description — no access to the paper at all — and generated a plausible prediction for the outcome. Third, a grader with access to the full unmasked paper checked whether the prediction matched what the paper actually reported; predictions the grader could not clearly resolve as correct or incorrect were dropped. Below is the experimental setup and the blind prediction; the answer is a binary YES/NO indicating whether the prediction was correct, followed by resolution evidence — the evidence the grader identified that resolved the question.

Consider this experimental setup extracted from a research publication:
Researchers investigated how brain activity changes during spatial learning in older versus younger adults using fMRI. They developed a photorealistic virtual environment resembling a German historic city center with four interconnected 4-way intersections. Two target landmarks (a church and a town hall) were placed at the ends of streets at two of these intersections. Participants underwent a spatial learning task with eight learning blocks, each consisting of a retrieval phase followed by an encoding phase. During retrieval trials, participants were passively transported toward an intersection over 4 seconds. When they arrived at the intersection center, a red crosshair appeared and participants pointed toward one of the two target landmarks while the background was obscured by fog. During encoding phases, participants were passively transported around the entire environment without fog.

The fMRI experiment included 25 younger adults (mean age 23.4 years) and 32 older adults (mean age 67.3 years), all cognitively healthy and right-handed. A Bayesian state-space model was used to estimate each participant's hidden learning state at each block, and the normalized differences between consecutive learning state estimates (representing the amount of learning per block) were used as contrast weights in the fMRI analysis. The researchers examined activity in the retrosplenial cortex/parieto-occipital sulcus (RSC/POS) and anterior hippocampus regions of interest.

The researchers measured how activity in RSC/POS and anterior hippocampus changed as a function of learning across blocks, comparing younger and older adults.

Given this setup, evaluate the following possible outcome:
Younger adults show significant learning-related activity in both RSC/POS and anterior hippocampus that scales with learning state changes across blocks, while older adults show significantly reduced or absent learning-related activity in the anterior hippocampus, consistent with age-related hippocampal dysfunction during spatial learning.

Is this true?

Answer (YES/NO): YES